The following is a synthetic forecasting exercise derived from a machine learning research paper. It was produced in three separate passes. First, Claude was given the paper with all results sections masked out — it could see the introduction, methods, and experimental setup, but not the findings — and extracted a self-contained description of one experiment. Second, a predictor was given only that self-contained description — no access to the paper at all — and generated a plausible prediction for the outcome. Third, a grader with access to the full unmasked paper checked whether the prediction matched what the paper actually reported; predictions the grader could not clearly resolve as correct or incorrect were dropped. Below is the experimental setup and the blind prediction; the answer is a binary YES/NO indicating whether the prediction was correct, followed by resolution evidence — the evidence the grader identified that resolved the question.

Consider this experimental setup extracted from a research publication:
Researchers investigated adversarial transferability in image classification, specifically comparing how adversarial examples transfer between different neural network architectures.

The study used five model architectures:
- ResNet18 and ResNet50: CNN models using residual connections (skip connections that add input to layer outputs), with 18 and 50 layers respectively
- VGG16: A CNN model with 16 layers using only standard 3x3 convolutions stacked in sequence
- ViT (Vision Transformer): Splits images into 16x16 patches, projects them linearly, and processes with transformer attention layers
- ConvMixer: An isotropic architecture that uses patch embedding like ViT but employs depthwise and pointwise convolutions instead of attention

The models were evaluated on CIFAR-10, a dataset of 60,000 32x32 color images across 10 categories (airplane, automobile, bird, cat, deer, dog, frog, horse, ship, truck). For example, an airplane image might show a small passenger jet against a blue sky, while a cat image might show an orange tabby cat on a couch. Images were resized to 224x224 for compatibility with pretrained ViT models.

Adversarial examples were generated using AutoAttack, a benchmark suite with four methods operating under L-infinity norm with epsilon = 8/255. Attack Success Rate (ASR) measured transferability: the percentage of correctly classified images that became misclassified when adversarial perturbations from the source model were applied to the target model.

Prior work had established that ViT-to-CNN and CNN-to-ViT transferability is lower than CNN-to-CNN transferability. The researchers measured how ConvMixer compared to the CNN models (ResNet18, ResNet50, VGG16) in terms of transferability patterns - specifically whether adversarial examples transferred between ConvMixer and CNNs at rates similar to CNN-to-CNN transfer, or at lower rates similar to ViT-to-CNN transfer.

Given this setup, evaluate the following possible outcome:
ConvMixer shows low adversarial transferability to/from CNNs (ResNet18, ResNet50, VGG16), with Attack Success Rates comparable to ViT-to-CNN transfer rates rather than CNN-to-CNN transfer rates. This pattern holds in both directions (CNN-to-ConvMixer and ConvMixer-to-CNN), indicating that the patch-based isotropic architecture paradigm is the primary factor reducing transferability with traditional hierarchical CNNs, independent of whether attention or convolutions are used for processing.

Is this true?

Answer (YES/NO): YES